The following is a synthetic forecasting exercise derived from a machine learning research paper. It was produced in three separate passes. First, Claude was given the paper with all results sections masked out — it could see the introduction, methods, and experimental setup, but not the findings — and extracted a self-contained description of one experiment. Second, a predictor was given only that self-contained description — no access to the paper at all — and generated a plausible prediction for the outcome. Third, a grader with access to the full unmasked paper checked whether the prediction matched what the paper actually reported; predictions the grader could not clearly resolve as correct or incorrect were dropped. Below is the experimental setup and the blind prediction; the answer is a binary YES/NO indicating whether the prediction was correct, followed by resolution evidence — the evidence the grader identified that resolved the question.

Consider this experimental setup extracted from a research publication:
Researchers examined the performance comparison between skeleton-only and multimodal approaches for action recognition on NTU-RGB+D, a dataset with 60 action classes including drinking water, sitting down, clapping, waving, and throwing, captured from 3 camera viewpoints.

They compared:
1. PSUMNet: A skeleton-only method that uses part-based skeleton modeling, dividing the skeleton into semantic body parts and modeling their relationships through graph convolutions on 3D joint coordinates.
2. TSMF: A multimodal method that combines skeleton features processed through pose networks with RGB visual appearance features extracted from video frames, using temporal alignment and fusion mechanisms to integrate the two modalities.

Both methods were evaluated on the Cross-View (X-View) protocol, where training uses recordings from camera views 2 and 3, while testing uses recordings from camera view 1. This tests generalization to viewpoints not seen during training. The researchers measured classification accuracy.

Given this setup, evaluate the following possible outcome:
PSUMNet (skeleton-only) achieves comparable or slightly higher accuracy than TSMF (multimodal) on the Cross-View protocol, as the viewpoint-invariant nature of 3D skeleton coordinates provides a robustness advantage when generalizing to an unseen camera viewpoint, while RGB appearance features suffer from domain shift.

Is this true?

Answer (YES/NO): NO